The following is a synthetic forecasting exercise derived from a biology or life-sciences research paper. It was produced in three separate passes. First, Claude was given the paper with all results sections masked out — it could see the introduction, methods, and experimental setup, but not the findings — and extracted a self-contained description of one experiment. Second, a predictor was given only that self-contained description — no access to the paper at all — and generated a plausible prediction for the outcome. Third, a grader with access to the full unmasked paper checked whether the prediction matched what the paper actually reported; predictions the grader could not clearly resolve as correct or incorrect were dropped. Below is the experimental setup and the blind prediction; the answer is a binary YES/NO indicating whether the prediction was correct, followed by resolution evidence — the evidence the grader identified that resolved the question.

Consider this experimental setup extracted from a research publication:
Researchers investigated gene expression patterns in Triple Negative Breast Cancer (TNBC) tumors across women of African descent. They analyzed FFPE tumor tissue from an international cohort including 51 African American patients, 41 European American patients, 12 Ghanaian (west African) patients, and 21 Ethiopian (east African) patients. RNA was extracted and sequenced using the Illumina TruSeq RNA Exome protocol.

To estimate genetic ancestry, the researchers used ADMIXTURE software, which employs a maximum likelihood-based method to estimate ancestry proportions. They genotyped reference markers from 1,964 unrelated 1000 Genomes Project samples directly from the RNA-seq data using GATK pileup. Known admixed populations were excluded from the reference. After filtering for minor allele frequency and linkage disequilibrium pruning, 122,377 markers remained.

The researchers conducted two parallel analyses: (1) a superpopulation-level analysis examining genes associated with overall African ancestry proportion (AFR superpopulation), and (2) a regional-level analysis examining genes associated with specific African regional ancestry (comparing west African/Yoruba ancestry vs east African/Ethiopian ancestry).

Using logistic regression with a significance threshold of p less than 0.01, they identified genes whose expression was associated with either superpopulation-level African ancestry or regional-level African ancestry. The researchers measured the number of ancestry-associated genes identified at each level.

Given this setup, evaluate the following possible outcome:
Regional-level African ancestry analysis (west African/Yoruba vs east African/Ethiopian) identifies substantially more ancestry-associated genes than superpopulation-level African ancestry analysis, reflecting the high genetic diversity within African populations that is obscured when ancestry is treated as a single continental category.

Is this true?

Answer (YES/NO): YES